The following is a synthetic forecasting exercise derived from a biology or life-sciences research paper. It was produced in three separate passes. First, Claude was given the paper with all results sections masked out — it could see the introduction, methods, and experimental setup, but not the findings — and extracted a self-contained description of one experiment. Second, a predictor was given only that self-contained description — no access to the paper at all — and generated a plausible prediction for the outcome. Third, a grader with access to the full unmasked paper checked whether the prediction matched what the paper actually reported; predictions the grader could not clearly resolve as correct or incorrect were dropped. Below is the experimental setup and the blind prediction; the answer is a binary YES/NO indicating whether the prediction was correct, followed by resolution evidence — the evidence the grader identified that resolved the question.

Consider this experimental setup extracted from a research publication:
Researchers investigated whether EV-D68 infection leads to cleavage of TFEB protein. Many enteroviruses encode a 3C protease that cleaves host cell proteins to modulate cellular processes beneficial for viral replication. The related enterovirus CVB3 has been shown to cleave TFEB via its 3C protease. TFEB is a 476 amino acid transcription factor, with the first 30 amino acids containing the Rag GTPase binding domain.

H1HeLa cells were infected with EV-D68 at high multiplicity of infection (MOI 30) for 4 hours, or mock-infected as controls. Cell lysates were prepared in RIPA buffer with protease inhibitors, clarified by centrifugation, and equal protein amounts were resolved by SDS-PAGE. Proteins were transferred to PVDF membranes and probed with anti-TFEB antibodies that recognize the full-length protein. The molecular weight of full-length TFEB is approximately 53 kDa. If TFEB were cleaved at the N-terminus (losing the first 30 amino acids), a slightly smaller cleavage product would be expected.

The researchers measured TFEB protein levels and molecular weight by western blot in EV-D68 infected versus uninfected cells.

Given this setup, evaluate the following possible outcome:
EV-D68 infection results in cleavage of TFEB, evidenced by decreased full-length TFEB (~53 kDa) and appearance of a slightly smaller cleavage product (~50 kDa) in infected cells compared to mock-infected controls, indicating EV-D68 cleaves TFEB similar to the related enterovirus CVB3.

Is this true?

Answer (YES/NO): NO